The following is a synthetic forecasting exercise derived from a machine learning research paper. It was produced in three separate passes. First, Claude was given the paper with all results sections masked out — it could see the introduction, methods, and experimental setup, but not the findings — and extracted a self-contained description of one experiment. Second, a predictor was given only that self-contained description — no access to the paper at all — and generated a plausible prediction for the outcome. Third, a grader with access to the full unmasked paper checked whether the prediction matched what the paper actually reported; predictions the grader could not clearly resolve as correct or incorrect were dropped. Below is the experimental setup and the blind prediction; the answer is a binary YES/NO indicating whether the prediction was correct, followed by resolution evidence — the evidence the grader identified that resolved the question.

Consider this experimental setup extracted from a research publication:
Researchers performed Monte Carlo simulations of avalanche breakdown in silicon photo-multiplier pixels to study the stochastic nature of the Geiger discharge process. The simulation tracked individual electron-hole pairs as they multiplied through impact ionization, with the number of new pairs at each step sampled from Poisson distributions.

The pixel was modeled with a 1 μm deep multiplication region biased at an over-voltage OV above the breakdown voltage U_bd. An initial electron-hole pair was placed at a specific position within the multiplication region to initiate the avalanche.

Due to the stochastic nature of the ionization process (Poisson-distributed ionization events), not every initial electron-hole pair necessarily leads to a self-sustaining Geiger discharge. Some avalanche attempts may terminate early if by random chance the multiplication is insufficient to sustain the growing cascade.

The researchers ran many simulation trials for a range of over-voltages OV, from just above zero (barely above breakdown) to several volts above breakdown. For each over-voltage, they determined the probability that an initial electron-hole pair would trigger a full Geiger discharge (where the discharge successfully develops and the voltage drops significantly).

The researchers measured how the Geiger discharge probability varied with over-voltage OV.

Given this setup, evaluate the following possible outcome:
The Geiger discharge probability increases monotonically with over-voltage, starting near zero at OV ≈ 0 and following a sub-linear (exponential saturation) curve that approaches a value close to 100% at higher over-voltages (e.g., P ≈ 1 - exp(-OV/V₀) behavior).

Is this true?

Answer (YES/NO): YES